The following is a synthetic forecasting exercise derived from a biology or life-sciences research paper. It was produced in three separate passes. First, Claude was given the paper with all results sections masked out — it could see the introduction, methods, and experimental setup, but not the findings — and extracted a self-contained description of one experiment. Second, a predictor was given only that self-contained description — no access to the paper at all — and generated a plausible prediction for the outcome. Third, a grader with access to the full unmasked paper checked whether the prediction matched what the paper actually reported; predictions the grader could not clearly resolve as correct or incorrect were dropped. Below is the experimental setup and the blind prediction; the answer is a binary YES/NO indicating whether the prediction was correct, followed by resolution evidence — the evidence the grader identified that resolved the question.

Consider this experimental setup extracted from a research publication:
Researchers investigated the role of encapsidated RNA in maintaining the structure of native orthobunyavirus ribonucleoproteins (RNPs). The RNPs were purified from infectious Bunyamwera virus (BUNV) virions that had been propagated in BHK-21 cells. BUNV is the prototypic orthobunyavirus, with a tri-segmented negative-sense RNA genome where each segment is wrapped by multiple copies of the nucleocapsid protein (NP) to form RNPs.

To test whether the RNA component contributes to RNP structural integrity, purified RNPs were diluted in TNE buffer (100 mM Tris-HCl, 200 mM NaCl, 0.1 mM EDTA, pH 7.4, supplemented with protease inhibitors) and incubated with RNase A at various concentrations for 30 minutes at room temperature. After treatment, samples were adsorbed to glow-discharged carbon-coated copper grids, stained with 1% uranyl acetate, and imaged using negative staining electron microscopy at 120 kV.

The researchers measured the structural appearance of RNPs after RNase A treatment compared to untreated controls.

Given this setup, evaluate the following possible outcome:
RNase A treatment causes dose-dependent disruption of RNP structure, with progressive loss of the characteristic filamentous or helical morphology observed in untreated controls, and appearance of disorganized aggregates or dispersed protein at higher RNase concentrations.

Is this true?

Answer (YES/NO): NO